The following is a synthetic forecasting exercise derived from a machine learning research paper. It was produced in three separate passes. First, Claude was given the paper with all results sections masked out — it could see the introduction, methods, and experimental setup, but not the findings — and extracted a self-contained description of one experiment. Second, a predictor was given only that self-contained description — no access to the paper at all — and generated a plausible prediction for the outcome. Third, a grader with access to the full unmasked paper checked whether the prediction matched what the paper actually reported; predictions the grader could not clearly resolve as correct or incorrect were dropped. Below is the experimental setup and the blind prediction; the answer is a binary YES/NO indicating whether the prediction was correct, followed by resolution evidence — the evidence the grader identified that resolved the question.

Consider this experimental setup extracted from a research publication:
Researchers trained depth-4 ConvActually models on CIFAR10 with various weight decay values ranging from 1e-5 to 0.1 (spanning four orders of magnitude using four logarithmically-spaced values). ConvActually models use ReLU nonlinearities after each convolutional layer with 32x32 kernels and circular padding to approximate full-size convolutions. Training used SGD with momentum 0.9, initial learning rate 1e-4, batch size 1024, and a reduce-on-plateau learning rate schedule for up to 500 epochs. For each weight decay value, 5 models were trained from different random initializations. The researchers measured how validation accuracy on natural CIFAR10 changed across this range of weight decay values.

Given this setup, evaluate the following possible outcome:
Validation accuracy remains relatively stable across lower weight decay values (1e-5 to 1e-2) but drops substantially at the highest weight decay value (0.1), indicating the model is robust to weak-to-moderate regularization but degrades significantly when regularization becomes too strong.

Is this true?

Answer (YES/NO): NO